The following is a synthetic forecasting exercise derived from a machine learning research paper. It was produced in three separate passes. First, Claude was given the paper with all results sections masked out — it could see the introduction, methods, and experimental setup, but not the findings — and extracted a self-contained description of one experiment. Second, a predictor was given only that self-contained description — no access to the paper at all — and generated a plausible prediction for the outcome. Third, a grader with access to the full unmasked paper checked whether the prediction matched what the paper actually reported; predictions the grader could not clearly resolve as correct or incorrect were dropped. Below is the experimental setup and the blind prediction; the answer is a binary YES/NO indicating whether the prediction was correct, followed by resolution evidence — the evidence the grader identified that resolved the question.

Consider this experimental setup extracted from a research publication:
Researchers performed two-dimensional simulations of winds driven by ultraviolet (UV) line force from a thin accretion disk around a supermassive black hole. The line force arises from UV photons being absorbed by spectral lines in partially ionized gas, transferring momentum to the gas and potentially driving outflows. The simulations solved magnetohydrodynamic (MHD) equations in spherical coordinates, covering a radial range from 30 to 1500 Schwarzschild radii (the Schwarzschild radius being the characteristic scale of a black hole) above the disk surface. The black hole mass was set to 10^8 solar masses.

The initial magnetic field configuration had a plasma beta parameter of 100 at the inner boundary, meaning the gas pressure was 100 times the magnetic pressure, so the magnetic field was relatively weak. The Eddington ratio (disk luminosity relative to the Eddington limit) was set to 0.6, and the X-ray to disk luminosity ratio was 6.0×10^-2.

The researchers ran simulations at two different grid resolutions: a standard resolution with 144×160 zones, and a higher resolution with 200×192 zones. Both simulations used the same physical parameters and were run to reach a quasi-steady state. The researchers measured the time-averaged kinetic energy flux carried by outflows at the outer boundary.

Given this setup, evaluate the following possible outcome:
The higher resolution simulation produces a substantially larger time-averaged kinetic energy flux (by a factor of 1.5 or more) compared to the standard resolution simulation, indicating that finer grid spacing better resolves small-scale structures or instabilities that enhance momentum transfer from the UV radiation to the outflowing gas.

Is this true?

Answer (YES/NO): YES